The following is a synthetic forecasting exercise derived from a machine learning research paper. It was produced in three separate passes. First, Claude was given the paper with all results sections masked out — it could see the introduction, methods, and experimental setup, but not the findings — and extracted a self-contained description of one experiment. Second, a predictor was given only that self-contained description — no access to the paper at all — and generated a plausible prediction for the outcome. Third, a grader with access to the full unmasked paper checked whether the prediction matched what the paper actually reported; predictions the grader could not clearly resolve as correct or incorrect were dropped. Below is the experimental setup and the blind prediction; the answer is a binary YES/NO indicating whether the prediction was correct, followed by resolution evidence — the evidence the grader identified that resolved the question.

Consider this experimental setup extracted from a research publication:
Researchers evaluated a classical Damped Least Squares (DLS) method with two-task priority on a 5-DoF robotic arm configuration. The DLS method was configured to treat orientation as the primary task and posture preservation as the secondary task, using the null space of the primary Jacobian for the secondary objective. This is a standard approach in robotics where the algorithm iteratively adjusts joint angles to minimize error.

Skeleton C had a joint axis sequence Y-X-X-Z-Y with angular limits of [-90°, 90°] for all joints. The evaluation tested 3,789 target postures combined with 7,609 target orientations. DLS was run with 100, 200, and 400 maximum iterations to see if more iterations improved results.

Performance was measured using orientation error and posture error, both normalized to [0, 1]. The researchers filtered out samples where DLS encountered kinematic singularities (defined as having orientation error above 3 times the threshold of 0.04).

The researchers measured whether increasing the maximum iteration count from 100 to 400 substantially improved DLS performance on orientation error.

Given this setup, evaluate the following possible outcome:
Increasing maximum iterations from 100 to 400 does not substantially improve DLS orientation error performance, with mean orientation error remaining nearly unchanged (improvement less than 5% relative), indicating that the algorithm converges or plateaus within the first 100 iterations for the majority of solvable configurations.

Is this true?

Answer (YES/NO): YES